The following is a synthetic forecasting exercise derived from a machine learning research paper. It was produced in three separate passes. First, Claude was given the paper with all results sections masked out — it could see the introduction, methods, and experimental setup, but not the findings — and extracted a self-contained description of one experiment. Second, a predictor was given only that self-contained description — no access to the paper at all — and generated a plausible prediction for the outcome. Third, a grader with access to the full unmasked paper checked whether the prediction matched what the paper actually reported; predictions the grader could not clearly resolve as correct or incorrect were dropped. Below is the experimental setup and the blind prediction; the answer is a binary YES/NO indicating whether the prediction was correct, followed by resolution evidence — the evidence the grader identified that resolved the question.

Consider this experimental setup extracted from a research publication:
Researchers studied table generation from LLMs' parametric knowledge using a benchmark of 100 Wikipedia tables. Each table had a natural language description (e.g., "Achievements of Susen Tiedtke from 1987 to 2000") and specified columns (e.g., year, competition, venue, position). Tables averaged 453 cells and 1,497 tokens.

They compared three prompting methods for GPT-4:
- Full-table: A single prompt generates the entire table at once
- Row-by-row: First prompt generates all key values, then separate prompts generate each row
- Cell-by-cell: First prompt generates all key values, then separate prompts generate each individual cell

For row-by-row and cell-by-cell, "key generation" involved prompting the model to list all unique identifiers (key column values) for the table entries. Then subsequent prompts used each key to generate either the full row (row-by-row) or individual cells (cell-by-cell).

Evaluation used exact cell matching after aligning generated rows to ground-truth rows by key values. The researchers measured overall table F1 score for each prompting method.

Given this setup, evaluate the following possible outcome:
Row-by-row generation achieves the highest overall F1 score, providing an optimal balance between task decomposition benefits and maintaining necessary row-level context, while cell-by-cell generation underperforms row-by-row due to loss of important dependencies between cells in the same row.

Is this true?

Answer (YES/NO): YES